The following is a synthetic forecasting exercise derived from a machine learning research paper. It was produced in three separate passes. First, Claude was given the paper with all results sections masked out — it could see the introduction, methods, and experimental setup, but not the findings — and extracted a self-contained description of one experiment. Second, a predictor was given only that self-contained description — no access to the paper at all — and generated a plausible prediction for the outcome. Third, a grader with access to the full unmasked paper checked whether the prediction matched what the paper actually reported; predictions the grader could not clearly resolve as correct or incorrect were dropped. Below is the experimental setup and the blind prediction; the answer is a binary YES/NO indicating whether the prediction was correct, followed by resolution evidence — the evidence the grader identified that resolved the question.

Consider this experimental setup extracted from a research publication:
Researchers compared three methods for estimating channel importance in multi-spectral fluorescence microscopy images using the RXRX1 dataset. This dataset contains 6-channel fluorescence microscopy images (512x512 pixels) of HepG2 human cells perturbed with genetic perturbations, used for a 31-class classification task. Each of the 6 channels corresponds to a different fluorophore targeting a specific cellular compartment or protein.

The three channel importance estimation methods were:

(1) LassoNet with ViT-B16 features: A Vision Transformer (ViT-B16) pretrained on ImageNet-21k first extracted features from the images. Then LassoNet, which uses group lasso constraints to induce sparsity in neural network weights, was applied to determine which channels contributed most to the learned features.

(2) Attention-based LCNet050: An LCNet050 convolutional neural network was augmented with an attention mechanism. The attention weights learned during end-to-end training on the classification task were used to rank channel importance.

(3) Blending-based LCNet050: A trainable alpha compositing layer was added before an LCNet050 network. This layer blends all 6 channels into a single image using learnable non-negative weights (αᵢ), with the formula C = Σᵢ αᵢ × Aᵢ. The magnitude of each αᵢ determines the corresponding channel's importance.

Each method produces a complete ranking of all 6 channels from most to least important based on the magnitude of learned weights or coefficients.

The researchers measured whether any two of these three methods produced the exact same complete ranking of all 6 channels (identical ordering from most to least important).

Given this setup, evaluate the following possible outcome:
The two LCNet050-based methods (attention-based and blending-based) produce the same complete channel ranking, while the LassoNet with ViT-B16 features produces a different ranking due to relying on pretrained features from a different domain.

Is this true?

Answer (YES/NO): NO